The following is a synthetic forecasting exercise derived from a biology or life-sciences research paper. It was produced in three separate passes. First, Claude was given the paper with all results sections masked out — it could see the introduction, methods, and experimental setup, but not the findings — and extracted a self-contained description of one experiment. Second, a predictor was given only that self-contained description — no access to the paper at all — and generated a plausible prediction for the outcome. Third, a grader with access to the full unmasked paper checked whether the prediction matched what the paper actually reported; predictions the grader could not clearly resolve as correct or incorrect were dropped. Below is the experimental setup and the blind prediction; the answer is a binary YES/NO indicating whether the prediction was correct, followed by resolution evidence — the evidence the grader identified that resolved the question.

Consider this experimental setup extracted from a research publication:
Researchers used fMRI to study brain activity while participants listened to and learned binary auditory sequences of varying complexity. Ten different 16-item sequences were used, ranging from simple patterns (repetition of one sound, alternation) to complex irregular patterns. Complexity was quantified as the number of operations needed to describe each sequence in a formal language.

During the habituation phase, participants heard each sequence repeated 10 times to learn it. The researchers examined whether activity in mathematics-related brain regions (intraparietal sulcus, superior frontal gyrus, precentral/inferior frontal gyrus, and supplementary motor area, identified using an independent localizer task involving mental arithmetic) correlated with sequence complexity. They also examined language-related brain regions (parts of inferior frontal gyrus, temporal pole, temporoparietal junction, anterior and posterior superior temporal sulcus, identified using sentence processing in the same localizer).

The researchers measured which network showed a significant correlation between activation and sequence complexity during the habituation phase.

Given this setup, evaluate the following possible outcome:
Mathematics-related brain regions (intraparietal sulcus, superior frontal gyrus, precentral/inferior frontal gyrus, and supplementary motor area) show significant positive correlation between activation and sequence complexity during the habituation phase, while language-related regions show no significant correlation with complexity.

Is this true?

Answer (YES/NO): NO